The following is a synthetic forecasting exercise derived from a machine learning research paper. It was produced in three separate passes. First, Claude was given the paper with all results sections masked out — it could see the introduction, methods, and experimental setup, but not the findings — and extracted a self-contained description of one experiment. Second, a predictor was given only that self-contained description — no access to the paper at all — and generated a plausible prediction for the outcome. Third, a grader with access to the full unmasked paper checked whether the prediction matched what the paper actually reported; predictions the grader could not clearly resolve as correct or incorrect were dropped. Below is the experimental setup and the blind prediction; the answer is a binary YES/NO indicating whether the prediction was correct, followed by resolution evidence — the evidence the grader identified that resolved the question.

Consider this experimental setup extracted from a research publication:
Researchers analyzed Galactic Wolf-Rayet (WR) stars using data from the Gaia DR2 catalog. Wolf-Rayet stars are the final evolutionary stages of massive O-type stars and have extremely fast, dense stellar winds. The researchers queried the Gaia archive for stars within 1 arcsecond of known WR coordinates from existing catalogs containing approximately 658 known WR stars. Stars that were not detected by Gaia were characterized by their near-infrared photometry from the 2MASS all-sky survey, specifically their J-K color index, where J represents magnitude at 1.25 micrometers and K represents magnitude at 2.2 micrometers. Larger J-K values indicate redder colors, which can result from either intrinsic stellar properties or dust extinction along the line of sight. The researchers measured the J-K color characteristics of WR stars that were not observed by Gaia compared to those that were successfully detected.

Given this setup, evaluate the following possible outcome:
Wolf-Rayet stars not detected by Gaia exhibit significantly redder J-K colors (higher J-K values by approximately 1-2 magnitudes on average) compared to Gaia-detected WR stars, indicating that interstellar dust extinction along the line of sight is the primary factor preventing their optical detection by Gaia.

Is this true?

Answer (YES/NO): NO